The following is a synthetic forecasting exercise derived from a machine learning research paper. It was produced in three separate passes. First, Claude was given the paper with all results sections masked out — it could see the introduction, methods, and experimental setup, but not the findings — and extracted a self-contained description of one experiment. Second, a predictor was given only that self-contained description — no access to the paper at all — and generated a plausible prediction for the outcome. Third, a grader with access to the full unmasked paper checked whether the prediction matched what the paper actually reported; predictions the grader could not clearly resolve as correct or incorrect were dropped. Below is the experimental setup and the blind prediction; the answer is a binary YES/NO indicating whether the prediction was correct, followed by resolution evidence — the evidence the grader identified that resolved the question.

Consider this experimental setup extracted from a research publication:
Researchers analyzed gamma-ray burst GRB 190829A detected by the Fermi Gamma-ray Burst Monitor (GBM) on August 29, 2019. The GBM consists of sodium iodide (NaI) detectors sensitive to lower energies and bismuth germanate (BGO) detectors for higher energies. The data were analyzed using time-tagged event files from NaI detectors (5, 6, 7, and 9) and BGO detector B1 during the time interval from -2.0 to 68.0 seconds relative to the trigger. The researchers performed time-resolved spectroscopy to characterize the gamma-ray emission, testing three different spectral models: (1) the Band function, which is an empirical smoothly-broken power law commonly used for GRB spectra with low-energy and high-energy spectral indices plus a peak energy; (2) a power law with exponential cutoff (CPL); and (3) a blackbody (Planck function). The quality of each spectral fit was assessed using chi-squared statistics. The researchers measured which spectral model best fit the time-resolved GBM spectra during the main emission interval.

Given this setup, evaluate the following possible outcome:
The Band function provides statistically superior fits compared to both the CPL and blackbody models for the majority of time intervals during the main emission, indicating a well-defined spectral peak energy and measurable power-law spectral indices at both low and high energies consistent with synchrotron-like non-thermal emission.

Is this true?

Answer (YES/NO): YES